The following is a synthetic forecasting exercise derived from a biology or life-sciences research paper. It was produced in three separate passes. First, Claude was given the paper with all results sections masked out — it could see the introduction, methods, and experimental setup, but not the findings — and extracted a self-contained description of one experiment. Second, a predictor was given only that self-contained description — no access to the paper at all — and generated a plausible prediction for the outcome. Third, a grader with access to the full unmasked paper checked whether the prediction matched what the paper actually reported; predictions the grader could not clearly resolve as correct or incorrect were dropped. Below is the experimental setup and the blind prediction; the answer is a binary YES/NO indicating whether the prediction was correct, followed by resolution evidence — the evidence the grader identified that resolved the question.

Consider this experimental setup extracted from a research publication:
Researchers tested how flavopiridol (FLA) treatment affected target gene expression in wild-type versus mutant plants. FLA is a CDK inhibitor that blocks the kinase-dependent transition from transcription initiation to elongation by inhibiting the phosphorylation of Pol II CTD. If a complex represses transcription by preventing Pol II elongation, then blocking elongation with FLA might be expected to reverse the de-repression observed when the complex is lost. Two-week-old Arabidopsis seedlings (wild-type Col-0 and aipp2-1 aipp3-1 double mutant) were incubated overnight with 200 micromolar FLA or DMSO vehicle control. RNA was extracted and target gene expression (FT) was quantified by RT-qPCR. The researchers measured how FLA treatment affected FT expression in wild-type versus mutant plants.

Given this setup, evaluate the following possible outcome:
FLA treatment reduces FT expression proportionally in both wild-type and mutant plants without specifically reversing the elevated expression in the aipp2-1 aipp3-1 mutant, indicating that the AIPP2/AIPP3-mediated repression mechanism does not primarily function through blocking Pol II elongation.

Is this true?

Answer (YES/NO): NO